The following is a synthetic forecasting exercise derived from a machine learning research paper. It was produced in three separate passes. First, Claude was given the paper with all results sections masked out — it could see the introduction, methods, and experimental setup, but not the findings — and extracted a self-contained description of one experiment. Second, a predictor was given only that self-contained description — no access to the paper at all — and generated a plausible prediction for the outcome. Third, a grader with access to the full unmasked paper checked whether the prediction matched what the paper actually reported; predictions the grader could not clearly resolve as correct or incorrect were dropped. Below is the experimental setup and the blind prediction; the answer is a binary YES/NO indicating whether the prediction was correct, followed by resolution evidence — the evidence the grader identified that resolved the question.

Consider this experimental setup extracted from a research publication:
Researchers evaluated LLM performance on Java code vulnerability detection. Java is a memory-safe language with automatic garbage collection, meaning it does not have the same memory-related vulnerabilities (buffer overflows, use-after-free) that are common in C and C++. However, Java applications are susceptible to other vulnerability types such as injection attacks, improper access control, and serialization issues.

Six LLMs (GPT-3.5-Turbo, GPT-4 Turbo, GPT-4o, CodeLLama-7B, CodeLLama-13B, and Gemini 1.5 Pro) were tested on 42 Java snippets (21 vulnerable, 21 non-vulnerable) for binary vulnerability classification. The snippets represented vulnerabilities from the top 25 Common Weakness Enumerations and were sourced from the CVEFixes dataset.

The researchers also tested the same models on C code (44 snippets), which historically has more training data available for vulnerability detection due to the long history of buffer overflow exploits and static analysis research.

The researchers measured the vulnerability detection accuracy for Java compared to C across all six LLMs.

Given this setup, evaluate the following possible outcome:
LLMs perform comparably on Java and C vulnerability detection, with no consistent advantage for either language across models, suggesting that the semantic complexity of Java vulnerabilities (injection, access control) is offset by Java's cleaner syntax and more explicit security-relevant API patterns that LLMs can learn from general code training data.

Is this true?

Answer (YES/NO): YES